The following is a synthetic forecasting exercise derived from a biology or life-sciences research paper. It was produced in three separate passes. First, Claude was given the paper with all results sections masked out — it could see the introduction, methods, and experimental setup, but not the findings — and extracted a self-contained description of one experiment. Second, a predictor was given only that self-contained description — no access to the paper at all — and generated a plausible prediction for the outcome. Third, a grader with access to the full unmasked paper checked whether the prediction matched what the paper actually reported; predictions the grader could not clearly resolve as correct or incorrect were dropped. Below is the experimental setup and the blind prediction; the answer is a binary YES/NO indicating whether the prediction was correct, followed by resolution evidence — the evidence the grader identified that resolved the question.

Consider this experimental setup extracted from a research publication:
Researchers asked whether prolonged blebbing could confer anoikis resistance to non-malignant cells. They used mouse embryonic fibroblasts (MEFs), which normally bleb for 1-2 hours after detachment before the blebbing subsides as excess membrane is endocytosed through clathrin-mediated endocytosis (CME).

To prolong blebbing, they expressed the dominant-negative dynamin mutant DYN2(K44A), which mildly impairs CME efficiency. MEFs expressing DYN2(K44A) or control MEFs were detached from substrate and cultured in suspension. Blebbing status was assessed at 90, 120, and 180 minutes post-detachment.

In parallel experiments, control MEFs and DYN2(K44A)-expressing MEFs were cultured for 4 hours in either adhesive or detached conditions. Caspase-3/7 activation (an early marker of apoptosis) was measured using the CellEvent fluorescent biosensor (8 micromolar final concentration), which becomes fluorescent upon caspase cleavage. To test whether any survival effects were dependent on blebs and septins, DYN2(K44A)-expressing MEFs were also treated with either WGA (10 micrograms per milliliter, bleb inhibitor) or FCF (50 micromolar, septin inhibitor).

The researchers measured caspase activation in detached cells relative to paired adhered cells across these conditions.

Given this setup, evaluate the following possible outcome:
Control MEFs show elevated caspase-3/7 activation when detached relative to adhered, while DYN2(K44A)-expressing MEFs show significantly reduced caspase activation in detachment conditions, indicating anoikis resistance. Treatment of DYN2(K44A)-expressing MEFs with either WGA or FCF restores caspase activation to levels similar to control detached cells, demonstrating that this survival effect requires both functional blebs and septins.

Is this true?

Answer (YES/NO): YES